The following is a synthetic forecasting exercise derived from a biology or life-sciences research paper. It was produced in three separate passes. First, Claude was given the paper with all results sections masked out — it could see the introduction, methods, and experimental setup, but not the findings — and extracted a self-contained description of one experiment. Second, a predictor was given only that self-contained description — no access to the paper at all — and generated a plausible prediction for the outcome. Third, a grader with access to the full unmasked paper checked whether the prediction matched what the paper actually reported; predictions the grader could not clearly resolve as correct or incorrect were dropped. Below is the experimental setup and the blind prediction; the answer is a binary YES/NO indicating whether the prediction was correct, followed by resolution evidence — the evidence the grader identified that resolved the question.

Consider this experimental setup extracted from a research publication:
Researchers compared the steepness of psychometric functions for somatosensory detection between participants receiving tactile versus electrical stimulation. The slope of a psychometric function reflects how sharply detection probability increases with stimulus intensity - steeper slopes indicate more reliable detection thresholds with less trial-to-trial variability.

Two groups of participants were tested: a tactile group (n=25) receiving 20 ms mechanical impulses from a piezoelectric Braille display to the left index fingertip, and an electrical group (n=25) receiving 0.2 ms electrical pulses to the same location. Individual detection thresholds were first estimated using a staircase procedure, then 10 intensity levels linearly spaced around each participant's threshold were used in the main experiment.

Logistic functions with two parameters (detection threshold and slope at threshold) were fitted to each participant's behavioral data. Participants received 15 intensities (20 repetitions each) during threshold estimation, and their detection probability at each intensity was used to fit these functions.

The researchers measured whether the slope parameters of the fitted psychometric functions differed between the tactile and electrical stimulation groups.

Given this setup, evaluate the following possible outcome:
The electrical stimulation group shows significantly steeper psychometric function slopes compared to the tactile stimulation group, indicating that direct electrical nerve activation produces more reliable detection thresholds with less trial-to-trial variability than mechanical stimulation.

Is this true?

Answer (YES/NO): NO